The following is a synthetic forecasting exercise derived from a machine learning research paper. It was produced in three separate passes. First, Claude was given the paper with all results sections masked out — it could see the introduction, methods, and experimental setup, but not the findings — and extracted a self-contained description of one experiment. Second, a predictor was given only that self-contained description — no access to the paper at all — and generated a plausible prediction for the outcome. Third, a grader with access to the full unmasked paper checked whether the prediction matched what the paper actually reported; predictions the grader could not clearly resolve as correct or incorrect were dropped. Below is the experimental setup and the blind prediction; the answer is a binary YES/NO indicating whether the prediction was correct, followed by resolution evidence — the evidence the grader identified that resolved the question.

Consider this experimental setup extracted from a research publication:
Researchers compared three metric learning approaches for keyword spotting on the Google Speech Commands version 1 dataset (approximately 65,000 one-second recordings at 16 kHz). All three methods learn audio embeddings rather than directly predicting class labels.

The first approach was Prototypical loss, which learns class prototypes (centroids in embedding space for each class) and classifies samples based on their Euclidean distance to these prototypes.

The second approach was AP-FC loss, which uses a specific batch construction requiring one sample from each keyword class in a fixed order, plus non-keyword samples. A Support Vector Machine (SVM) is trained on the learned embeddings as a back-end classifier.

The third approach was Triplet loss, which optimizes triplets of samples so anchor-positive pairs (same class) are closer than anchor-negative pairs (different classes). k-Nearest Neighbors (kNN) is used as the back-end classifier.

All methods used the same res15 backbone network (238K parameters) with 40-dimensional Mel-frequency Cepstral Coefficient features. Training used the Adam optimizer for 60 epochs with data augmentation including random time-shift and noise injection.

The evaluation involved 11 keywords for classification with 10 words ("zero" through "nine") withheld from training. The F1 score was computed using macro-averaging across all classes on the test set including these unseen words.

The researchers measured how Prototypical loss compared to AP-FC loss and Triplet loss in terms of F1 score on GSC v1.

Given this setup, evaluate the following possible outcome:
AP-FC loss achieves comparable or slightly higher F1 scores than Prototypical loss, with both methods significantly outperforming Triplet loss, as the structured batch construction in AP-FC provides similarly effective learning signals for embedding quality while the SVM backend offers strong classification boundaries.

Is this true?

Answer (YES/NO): NO